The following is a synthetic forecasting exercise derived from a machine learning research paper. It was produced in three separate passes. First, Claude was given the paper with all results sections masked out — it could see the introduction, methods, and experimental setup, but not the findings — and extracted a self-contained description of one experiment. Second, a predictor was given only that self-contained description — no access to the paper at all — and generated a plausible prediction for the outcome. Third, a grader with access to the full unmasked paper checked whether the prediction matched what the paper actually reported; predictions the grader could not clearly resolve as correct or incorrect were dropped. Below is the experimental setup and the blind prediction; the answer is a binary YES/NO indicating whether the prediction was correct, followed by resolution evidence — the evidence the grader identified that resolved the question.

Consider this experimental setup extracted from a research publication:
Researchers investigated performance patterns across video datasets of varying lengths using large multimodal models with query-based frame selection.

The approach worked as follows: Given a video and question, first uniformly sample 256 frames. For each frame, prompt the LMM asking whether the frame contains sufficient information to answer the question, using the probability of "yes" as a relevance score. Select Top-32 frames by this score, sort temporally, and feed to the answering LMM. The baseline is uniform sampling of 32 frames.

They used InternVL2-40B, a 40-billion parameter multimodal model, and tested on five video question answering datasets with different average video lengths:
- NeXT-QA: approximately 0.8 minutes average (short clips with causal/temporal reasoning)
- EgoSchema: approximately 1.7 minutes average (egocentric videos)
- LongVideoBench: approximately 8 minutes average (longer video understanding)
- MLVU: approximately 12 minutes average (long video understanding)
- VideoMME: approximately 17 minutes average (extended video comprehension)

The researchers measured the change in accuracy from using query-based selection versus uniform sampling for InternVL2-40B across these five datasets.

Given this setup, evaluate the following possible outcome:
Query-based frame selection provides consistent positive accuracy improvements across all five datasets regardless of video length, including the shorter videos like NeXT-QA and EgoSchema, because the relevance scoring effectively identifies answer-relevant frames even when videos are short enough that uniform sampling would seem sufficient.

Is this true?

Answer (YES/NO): NO